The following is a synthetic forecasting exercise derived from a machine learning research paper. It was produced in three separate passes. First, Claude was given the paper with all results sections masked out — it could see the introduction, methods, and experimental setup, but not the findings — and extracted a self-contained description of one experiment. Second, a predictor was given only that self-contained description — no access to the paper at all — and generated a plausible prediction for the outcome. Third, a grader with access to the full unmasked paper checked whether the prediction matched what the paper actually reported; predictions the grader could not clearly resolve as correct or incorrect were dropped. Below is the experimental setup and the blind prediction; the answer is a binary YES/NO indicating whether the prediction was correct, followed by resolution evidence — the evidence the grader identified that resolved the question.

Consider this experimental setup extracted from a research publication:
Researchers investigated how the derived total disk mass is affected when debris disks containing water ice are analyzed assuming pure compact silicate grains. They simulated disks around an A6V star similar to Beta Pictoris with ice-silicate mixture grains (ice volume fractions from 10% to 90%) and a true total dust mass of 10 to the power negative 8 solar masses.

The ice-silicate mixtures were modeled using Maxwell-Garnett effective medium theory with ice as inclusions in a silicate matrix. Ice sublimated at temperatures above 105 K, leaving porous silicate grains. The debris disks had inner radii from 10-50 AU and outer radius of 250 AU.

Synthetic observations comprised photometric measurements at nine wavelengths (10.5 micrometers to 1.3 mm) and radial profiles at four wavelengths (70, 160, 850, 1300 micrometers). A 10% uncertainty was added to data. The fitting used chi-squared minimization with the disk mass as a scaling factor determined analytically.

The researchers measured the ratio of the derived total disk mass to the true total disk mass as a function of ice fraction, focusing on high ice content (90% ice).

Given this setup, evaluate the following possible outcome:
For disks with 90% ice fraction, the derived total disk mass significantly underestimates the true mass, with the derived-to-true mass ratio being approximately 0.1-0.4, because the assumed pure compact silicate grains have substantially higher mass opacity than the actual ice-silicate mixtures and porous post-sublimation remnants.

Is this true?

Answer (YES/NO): YES